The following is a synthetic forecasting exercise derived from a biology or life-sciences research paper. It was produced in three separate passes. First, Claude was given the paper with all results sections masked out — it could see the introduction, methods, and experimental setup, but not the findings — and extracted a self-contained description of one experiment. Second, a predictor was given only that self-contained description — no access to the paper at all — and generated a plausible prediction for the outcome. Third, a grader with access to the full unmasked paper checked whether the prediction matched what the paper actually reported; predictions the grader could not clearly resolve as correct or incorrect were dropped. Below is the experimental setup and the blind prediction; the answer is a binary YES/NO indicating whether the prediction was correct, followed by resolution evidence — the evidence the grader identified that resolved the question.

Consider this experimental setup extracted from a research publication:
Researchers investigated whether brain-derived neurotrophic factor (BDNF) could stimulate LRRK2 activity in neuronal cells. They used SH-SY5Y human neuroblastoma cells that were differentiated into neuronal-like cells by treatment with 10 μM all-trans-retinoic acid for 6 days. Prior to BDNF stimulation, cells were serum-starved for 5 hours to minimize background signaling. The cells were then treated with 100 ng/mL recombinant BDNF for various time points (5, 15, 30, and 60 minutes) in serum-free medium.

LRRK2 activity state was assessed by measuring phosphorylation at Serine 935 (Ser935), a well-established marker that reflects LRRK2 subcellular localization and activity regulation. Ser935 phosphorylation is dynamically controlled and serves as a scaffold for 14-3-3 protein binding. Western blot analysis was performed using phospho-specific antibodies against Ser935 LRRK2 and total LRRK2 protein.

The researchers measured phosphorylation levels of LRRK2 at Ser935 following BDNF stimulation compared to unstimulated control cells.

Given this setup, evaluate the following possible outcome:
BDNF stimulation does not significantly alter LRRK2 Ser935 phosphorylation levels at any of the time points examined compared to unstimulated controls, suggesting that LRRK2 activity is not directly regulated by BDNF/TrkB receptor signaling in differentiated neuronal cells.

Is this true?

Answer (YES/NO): NO